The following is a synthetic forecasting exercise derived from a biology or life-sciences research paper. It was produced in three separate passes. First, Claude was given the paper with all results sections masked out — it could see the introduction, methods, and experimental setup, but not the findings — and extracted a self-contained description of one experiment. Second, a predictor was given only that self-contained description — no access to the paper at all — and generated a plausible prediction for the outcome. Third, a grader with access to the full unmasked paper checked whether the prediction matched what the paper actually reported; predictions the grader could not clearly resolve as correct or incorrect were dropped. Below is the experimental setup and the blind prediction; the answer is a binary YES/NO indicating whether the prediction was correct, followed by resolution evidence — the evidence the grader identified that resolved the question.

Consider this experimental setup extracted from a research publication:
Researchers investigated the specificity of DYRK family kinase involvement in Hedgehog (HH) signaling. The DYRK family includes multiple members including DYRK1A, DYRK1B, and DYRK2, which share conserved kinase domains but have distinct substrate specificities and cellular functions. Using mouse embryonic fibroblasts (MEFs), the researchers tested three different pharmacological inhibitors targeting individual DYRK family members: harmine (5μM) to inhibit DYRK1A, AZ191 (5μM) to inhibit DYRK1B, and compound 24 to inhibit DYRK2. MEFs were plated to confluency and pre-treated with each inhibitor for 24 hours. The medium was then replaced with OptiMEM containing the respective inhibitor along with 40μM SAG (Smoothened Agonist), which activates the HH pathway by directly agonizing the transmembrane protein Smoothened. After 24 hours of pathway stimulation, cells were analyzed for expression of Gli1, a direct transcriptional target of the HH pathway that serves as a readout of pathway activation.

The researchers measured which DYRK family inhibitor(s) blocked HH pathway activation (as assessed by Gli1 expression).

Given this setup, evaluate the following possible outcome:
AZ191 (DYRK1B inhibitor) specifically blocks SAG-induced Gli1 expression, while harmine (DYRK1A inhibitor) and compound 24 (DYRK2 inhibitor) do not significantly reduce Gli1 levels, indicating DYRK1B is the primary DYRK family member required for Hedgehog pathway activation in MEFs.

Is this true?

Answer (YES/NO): NO